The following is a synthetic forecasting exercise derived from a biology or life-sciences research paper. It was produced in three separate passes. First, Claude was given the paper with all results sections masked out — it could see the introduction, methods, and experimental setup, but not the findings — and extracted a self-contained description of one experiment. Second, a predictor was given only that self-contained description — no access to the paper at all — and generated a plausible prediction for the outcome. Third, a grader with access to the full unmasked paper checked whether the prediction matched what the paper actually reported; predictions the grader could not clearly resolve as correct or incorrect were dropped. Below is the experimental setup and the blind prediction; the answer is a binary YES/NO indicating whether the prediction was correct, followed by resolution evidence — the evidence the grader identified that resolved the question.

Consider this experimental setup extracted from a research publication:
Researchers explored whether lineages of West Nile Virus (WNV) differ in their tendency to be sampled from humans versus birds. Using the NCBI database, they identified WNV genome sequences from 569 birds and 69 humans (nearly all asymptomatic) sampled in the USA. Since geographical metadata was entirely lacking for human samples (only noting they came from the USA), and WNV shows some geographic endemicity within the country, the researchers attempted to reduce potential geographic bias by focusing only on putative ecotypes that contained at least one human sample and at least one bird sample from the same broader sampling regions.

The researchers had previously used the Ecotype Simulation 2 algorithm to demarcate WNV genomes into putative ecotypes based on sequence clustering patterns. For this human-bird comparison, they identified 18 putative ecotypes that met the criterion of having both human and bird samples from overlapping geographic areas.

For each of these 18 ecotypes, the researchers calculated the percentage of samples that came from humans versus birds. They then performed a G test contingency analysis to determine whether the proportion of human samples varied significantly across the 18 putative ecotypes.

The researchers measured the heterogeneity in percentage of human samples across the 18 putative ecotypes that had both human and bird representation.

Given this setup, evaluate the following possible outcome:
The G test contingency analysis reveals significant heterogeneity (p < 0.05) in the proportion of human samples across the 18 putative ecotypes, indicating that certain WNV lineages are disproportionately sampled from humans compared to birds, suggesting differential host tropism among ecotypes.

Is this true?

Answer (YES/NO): YES